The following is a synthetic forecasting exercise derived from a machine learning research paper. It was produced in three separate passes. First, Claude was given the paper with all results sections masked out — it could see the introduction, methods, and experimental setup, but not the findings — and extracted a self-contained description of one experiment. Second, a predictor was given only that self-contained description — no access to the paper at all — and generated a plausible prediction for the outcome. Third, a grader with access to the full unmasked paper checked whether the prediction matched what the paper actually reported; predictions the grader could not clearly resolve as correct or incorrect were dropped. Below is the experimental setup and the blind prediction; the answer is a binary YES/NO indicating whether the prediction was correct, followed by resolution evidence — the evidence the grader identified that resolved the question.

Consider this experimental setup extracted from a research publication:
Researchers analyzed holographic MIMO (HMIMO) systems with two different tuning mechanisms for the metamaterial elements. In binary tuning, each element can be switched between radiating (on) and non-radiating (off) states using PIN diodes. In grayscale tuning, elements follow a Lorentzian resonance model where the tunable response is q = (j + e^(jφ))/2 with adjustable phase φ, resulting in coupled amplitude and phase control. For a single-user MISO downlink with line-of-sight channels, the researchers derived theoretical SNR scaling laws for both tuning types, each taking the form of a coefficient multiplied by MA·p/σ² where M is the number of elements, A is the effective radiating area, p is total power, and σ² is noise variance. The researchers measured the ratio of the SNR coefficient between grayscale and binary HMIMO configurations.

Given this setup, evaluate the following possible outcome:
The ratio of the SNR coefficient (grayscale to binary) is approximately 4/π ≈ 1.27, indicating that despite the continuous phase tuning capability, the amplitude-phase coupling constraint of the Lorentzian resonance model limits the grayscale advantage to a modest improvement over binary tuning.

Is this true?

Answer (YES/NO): NO